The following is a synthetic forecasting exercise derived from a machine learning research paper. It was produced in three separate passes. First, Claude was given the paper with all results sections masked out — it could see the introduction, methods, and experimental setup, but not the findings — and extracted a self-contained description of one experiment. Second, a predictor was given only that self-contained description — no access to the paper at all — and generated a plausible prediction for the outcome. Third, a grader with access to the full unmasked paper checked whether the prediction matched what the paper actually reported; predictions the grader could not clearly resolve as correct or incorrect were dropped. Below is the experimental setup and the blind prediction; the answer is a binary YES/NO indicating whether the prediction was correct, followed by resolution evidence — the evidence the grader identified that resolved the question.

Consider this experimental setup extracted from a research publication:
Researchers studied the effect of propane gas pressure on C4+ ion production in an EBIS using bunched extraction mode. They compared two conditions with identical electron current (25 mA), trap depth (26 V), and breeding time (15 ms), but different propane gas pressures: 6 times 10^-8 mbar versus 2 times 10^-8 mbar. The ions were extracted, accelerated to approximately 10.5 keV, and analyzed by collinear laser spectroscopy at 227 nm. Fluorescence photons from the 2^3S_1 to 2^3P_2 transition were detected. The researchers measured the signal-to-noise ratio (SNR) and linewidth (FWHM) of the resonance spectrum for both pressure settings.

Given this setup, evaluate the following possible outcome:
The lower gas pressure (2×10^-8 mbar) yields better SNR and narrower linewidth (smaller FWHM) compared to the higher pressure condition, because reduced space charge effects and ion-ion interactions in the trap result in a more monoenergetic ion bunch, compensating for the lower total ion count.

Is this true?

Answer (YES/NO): NO